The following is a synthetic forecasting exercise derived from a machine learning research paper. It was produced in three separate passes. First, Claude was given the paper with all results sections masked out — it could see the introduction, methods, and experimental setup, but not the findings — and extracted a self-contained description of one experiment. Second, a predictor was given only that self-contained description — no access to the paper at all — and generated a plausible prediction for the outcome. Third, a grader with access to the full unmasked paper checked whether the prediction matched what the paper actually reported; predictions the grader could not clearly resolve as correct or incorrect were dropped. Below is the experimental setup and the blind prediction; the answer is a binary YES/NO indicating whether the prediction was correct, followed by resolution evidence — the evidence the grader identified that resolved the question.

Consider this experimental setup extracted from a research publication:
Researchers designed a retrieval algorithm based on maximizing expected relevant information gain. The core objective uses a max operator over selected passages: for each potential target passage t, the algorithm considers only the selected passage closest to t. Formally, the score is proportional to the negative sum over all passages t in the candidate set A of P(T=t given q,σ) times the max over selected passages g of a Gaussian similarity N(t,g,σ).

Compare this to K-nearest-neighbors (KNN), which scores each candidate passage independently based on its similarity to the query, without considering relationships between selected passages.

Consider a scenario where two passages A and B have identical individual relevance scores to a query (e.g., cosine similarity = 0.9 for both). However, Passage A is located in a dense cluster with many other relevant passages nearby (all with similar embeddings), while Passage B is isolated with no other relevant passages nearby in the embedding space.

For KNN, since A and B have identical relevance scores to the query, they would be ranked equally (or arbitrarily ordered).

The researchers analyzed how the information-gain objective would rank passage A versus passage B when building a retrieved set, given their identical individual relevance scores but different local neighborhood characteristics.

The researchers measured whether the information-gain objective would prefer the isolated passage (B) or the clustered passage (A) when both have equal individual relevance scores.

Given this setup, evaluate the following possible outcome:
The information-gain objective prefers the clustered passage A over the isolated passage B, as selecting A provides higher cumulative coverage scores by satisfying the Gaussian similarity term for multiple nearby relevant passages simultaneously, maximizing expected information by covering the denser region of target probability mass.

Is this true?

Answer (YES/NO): NO